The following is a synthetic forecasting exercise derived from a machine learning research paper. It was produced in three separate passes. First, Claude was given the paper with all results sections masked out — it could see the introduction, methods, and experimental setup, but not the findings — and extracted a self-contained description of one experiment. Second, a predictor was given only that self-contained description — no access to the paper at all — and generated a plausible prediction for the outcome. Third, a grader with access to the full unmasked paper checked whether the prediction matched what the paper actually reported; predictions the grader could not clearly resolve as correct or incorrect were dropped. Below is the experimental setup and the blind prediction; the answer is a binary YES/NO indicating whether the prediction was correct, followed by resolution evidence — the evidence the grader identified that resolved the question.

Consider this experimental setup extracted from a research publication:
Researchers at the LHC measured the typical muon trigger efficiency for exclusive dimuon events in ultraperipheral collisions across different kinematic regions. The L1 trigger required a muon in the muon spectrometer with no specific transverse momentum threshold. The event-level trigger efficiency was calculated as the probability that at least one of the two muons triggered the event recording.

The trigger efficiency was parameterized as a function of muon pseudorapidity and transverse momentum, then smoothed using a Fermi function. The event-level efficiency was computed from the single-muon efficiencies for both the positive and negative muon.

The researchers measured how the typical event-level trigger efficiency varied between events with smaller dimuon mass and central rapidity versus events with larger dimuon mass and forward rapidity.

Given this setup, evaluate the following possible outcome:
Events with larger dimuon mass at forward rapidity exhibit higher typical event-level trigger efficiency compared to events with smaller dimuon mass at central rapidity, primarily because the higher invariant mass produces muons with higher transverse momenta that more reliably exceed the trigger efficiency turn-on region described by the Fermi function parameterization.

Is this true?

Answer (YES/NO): YES